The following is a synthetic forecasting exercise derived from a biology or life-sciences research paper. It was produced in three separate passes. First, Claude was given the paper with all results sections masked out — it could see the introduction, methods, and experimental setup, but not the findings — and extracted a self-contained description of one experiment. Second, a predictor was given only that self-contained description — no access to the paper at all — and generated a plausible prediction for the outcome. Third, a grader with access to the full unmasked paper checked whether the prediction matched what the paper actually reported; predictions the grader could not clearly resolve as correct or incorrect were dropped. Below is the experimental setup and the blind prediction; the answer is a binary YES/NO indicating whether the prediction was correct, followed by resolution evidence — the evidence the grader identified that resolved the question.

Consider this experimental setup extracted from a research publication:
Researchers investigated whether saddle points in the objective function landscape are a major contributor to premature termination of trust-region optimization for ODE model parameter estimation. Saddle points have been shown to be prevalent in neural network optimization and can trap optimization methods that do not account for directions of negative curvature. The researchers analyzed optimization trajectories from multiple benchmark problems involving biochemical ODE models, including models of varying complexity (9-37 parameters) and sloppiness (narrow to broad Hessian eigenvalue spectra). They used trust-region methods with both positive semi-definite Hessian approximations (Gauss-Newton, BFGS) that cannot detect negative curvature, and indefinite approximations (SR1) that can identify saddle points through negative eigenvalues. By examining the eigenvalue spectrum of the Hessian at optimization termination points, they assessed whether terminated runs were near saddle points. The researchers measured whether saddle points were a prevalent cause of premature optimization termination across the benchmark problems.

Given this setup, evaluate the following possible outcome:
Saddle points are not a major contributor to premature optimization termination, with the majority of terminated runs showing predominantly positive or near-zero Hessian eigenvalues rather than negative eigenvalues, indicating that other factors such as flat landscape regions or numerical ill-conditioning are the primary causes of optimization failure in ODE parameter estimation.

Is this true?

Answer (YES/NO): NO